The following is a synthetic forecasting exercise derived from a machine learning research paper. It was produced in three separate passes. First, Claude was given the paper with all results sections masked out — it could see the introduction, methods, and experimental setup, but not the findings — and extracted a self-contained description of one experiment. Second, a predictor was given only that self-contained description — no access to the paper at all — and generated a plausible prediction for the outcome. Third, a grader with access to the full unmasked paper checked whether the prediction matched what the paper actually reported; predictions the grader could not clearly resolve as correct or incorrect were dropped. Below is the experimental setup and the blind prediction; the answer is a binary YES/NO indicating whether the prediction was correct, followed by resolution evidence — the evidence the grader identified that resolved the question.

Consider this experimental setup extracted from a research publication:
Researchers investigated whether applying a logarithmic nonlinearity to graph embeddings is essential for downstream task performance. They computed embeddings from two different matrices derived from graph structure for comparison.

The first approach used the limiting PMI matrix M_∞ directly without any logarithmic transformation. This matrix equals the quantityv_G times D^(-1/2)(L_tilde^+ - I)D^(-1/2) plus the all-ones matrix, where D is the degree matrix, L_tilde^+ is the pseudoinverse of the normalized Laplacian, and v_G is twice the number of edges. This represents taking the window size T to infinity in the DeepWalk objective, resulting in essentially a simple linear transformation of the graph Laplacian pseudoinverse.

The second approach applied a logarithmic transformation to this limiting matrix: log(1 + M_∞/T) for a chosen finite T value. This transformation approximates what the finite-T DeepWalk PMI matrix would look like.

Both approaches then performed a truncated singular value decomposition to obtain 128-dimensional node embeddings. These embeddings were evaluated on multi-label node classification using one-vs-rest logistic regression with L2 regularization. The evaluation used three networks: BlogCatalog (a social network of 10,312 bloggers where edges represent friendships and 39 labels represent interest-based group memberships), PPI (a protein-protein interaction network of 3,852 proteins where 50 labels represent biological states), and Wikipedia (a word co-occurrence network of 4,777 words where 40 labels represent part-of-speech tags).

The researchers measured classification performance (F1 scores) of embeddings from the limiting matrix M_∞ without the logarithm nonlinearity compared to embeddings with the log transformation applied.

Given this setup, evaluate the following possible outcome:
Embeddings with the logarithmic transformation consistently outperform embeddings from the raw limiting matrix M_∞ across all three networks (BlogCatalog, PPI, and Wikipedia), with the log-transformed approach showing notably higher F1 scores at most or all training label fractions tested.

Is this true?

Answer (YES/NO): YES